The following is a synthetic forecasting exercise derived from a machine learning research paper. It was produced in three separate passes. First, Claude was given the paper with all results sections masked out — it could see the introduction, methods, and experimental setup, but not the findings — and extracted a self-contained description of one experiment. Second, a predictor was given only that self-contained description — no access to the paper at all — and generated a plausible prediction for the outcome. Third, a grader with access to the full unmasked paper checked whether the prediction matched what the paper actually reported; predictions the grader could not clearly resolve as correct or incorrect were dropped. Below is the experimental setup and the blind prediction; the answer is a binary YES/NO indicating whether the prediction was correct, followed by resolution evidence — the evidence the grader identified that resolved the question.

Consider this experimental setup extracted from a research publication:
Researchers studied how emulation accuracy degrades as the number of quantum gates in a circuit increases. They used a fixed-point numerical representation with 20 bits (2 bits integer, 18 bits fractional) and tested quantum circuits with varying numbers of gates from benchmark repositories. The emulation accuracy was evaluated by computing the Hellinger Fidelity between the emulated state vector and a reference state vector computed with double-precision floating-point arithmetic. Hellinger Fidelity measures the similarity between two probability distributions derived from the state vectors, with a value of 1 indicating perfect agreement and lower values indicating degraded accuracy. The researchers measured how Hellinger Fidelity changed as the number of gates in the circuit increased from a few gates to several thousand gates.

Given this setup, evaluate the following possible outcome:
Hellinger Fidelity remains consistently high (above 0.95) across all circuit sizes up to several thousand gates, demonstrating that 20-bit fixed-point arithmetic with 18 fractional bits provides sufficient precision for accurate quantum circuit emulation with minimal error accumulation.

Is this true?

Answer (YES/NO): NO